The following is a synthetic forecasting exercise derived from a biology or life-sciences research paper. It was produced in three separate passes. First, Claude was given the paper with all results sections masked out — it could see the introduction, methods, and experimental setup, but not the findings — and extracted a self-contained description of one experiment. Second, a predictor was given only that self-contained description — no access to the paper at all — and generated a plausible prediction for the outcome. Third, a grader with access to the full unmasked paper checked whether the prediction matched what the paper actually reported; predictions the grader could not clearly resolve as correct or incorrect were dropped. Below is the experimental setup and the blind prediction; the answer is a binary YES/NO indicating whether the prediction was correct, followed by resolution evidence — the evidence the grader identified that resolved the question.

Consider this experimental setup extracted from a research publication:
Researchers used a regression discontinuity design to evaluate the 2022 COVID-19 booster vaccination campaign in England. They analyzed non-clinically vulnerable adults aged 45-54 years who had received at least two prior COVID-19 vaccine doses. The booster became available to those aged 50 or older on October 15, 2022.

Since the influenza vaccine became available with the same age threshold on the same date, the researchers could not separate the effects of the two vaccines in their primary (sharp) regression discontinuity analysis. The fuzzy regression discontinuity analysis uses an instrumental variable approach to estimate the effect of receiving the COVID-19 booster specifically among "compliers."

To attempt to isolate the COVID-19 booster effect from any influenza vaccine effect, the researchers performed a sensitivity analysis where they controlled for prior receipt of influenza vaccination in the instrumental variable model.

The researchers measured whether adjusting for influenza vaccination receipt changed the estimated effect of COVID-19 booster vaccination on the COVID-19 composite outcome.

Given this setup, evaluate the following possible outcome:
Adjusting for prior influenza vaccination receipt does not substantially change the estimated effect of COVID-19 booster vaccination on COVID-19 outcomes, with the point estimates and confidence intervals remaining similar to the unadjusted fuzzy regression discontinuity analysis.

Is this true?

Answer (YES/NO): NO